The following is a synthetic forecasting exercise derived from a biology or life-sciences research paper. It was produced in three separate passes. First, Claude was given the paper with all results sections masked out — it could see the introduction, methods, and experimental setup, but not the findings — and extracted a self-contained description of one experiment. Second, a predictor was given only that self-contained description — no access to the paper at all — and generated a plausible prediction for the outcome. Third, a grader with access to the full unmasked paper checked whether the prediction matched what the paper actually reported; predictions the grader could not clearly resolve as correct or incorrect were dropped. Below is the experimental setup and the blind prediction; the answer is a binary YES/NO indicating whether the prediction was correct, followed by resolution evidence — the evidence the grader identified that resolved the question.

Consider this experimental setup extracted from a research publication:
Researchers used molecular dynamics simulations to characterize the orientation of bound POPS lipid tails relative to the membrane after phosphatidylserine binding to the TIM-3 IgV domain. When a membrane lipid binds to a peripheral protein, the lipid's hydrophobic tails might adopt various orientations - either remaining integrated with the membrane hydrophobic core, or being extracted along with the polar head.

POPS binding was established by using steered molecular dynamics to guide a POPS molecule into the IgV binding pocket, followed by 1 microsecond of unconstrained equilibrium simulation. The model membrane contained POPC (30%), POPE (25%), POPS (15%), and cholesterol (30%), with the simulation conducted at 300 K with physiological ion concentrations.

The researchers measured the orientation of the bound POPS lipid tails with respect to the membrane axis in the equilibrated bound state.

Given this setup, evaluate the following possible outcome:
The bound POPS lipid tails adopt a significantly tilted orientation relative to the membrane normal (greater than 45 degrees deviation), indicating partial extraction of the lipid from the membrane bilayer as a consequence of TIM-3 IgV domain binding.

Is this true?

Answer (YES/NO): NO